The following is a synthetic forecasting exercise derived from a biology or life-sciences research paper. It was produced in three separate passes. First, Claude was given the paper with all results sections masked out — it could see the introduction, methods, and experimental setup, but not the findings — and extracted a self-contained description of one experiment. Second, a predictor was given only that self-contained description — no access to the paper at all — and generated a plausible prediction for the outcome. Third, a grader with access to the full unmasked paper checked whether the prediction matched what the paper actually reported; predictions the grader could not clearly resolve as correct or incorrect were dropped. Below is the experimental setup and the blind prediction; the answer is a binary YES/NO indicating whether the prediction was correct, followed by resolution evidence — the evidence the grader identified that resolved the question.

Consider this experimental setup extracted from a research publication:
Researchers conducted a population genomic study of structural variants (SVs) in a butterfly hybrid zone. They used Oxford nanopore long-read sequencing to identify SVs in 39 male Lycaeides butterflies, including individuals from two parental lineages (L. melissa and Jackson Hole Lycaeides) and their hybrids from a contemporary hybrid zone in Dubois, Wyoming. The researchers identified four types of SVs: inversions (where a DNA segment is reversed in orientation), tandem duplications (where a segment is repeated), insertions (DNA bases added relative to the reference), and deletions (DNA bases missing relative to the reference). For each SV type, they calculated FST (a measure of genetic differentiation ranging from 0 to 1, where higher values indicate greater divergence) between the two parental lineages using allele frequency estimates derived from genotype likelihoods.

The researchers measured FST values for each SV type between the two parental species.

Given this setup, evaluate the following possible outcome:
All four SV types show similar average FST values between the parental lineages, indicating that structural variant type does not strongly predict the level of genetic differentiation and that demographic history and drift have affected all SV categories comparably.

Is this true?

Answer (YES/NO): NO